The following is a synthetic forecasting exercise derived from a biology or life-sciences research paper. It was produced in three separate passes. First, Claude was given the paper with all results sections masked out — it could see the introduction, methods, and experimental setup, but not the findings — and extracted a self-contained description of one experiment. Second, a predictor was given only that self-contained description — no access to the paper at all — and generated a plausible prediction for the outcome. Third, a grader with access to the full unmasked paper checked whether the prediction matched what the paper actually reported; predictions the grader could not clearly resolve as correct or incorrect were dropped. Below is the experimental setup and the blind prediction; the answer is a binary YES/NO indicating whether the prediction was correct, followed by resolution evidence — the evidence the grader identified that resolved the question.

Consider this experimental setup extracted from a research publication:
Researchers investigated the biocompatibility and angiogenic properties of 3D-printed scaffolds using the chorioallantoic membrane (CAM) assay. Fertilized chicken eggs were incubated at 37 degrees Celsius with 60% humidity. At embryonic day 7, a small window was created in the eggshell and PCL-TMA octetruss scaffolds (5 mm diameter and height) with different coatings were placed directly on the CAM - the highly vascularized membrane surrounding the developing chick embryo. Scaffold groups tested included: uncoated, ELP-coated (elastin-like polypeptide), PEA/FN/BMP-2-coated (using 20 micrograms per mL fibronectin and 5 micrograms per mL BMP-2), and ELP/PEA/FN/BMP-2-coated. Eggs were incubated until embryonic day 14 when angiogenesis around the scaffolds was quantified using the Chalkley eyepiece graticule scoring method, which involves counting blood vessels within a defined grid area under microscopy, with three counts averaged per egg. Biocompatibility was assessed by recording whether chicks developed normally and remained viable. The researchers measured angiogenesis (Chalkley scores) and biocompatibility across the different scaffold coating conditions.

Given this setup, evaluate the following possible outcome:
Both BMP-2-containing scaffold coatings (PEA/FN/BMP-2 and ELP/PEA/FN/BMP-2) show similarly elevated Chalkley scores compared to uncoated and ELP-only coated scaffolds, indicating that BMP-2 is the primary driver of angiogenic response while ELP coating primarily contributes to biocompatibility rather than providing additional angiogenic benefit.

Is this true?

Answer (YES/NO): NO